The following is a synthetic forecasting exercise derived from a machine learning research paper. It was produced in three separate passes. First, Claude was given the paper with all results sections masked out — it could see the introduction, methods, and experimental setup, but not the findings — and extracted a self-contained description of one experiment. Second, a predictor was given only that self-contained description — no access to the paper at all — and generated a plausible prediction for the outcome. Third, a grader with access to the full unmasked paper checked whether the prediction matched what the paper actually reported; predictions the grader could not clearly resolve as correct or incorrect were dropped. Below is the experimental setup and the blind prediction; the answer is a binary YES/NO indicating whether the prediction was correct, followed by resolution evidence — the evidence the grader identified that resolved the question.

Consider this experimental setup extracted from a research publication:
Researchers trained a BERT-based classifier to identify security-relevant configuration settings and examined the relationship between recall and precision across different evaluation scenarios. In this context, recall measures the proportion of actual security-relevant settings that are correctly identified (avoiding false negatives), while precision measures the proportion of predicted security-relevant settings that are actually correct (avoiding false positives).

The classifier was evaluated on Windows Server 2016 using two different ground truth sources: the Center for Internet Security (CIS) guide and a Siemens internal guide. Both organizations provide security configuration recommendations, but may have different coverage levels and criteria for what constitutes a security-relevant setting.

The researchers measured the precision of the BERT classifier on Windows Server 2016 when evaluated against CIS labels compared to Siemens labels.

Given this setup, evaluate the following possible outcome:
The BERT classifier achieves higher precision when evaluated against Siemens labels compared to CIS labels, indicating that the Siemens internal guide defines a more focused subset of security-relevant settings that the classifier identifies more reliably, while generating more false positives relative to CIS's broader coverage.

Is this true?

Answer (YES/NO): YES